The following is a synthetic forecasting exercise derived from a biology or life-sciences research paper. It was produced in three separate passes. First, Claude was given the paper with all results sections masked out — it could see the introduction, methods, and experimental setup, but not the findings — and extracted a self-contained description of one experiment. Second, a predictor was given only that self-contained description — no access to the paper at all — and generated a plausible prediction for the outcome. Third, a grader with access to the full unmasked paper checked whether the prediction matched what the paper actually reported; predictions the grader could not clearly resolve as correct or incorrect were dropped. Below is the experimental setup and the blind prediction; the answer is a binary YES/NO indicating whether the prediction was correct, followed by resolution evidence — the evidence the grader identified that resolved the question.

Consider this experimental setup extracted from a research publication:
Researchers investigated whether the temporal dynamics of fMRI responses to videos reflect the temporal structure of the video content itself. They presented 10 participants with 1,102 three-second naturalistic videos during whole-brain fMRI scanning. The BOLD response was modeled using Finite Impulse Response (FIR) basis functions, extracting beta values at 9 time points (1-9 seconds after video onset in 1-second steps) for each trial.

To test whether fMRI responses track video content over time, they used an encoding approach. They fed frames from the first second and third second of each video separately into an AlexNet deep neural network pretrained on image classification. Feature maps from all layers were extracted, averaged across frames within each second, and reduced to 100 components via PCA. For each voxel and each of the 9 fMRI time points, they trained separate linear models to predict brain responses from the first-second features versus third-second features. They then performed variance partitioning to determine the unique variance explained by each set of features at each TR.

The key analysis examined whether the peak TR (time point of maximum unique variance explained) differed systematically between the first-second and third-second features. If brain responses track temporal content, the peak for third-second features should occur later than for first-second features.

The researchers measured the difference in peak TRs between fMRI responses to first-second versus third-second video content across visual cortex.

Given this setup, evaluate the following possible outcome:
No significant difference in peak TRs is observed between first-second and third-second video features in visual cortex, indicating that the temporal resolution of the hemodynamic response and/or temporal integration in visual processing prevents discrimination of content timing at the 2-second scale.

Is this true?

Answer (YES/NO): NO